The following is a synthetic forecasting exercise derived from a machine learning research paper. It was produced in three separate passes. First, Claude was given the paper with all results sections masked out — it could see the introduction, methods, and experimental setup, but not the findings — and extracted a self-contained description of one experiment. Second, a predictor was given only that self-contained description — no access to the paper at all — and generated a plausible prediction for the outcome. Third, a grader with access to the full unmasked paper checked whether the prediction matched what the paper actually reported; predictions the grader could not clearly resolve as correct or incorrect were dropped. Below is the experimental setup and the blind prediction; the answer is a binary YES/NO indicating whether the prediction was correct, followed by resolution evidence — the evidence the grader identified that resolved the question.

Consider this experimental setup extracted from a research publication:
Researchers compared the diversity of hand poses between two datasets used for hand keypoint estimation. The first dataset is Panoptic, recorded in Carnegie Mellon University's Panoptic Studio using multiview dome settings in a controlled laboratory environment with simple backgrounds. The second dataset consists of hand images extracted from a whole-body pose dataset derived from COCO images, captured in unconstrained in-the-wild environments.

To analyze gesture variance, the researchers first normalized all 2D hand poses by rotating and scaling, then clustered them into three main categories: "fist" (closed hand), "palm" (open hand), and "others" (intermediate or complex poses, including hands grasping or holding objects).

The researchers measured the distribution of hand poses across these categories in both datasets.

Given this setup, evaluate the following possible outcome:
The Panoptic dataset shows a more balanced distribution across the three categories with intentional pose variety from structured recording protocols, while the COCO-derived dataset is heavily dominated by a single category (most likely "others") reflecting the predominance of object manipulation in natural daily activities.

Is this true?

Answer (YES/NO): NO